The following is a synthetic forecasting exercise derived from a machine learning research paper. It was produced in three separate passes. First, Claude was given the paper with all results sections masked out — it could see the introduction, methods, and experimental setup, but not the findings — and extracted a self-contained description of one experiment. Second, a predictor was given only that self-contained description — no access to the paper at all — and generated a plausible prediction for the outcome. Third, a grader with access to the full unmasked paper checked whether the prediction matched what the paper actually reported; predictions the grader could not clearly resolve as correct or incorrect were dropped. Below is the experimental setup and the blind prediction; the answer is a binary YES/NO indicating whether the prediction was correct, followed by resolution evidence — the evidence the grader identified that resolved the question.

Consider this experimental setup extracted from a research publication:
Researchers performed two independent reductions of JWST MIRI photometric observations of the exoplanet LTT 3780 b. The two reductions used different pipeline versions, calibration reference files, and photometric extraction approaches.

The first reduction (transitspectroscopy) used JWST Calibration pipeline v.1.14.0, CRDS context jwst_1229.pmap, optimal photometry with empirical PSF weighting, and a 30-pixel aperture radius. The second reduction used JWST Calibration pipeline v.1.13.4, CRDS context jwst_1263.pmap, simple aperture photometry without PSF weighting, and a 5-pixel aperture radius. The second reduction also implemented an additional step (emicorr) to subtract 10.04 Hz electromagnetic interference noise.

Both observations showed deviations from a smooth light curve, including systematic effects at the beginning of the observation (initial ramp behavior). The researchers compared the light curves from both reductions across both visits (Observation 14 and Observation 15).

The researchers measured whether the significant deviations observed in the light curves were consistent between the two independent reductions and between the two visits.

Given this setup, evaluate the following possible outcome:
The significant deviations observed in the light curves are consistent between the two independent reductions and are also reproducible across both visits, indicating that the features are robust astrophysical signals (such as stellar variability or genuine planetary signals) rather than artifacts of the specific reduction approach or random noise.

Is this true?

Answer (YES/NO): NO